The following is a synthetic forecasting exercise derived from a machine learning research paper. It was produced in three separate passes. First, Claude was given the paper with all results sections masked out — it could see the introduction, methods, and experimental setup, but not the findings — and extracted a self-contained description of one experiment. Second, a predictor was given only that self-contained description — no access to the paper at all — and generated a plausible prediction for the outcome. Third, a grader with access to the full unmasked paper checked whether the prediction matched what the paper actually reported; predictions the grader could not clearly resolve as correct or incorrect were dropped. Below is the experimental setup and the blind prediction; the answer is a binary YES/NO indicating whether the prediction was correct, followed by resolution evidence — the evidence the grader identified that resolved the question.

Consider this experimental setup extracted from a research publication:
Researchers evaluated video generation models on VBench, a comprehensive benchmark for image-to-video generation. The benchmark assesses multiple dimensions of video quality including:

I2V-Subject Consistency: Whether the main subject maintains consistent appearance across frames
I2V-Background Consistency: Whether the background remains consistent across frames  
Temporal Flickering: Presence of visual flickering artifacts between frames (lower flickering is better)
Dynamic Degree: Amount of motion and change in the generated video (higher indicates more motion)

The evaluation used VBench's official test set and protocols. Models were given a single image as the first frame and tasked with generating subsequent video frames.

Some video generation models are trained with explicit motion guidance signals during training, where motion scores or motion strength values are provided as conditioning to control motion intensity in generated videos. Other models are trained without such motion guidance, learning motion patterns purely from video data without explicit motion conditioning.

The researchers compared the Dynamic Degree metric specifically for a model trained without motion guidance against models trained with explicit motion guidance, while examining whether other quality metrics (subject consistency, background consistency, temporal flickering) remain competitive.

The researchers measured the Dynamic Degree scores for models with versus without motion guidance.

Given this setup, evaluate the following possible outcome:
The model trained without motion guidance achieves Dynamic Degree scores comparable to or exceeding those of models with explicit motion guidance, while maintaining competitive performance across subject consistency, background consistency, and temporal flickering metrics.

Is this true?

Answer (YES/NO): NO